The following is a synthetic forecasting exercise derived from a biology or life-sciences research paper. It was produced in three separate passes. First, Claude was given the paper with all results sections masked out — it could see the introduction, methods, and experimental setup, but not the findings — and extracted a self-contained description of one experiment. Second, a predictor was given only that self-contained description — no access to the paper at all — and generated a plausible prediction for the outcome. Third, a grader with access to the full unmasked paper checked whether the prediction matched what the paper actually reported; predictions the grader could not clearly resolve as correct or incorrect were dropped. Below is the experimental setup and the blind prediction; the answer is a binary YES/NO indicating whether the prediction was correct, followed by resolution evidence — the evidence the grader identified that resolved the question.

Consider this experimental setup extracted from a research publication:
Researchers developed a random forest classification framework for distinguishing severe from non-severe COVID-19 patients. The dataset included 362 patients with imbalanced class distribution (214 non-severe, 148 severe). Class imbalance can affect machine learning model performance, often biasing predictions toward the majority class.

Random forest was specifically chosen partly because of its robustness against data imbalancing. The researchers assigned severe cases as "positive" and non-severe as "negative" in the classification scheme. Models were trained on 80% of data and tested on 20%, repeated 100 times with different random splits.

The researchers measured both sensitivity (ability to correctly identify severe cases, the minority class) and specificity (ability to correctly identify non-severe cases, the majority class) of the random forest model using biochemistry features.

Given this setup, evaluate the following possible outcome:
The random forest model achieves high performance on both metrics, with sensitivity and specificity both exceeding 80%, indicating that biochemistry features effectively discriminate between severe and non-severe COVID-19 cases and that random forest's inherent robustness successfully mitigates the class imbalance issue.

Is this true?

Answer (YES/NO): YES